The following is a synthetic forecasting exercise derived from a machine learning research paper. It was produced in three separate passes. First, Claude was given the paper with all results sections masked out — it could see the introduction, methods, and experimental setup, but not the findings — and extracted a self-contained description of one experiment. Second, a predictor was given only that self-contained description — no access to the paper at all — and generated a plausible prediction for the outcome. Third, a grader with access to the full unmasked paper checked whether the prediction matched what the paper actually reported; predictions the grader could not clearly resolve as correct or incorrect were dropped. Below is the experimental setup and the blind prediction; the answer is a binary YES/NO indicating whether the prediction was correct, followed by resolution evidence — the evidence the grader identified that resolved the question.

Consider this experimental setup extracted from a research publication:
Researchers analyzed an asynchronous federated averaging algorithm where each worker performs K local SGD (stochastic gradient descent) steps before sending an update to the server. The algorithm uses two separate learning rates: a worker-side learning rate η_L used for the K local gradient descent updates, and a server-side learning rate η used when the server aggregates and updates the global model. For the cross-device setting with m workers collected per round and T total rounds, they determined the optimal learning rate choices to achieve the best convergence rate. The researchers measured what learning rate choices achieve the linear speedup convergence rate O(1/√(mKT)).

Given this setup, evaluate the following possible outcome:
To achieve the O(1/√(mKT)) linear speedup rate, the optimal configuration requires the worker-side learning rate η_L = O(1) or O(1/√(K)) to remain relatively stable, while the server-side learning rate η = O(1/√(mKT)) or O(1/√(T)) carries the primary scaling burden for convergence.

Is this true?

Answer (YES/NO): NO